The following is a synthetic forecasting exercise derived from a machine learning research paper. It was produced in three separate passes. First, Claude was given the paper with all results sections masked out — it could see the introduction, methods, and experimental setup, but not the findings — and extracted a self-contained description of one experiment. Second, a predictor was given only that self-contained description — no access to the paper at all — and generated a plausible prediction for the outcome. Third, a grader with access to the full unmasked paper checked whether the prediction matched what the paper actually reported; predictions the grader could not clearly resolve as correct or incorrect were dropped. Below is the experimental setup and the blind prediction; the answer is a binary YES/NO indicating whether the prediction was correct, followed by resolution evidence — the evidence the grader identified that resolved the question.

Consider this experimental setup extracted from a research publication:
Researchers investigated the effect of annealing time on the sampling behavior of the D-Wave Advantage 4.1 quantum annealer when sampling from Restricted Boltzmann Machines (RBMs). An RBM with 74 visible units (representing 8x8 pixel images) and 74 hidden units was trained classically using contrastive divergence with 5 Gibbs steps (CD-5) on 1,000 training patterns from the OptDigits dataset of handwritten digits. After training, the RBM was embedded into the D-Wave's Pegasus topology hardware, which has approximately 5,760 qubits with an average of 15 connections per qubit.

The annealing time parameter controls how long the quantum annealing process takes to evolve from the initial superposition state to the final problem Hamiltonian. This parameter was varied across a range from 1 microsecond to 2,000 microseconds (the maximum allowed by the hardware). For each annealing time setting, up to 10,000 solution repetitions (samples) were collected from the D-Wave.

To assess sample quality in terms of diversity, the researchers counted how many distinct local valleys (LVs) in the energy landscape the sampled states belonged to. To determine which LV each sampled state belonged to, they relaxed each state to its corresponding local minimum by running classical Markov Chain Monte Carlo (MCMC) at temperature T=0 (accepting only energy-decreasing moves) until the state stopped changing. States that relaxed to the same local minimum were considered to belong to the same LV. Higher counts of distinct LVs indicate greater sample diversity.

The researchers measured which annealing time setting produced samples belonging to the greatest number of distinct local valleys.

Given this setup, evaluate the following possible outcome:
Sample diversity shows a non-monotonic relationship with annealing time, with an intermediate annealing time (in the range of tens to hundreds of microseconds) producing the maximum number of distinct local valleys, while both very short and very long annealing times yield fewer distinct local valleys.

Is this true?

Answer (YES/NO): NO